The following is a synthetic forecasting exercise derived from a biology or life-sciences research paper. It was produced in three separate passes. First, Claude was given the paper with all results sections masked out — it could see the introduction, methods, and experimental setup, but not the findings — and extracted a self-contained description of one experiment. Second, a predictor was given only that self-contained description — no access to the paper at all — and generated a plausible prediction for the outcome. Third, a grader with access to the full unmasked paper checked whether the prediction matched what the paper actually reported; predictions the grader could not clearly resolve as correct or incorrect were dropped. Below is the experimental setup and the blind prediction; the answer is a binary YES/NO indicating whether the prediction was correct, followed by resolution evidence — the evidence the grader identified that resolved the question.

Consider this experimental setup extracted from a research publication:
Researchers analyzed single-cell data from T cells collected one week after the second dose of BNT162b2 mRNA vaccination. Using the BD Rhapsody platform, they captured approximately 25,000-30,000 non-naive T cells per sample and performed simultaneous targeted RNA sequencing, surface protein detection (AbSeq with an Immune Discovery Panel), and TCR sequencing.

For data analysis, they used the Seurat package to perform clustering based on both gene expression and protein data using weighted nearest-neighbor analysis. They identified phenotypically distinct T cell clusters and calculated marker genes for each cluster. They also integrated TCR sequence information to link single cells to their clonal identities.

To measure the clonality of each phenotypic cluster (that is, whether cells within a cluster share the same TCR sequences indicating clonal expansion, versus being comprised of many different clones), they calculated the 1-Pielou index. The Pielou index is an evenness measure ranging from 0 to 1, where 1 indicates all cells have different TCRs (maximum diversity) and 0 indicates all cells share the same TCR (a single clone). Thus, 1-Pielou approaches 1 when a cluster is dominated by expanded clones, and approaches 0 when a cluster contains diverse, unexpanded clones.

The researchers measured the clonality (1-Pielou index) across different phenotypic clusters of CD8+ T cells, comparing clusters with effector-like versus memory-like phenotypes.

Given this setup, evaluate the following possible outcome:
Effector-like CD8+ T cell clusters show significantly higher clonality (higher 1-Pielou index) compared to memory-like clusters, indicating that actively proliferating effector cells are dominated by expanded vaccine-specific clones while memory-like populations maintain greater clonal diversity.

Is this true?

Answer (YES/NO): NO